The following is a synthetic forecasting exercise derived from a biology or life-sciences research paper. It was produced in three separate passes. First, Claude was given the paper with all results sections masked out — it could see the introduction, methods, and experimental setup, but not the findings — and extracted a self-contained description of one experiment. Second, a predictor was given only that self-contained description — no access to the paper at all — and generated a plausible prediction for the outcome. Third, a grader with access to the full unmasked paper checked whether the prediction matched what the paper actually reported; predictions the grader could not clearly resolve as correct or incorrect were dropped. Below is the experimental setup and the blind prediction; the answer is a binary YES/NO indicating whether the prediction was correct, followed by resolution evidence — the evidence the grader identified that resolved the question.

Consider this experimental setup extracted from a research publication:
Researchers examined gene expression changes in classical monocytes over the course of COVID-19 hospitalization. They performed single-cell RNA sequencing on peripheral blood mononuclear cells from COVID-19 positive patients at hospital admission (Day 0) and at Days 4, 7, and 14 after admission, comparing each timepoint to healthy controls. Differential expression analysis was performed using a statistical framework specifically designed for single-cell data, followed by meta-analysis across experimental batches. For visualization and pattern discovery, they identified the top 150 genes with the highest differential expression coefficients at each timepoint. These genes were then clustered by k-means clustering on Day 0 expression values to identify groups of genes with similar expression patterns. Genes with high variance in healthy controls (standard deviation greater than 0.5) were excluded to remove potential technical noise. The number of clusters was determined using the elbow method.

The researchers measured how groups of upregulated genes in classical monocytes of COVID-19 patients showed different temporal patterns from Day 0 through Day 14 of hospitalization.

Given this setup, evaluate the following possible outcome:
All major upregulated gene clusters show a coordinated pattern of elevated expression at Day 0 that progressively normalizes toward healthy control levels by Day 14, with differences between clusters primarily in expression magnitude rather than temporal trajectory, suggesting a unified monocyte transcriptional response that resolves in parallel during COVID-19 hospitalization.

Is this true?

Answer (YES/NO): NO